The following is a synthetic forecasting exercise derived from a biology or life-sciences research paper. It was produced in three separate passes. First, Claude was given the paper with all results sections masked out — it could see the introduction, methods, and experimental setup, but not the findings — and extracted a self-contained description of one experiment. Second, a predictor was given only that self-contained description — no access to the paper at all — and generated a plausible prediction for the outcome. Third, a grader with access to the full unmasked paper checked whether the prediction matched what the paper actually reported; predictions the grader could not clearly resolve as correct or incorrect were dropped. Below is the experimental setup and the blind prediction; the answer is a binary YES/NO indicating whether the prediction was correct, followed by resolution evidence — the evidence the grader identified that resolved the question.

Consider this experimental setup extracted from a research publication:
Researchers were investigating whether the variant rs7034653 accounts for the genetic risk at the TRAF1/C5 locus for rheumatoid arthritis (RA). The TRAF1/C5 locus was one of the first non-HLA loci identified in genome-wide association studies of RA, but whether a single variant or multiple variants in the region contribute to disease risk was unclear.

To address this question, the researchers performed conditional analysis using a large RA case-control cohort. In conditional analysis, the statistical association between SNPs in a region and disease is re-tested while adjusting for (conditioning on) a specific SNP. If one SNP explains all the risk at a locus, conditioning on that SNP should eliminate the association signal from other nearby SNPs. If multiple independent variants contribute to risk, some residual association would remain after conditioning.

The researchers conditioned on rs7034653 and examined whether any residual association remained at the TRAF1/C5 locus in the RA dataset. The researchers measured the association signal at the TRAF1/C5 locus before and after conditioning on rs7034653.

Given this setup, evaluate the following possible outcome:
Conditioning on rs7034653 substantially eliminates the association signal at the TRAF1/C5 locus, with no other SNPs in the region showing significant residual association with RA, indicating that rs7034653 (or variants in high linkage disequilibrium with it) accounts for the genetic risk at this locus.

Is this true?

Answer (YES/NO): YES